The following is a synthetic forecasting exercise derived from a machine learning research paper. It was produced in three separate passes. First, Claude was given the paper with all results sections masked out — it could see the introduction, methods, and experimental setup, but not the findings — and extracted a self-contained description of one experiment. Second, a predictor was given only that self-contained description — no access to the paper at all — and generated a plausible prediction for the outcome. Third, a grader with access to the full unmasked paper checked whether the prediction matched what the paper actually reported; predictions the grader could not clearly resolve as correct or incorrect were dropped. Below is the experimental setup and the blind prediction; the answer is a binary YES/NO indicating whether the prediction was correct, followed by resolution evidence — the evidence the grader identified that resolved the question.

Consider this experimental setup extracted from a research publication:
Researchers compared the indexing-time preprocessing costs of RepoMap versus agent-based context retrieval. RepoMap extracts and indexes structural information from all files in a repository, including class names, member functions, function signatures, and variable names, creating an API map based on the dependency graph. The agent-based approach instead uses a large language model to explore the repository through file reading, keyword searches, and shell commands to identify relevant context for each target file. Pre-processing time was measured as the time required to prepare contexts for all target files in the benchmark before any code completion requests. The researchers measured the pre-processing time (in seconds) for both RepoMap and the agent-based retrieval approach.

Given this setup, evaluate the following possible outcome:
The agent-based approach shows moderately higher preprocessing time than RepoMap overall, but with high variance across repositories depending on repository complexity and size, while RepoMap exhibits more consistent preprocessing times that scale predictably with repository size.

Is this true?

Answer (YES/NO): NO